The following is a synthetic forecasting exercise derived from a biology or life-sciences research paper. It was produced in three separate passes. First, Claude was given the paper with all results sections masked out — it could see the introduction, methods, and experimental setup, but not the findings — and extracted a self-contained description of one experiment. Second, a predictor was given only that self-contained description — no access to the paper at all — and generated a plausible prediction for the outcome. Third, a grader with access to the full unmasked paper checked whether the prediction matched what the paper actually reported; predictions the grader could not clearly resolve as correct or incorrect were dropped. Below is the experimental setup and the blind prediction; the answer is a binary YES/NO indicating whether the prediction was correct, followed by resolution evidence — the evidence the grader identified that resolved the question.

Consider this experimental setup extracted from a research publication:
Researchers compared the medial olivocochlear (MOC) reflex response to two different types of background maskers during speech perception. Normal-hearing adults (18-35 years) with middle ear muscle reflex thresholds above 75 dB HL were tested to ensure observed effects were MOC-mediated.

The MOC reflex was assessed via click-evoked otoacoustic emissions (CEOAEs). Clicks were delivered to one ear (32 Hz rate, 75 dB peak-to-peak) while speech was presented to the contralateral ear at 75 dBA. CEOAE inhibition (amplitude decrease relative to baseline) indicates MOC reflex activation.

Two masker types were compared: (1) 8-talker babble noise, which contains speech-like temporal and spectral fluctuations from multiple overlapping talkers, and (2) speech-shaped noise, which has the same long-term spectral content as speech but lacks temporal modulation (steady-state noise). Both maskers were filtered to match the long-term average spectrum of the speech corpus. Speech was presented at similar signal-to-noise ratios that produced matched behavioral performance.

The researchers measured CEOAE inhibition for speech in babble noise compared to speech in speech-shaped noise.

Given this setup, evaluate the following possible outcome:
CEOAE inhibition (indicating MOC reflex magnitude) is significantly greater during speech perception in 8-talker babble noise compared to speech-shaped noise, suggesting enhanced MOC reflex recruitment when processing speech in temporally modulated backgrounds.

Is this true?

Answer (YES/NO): NO